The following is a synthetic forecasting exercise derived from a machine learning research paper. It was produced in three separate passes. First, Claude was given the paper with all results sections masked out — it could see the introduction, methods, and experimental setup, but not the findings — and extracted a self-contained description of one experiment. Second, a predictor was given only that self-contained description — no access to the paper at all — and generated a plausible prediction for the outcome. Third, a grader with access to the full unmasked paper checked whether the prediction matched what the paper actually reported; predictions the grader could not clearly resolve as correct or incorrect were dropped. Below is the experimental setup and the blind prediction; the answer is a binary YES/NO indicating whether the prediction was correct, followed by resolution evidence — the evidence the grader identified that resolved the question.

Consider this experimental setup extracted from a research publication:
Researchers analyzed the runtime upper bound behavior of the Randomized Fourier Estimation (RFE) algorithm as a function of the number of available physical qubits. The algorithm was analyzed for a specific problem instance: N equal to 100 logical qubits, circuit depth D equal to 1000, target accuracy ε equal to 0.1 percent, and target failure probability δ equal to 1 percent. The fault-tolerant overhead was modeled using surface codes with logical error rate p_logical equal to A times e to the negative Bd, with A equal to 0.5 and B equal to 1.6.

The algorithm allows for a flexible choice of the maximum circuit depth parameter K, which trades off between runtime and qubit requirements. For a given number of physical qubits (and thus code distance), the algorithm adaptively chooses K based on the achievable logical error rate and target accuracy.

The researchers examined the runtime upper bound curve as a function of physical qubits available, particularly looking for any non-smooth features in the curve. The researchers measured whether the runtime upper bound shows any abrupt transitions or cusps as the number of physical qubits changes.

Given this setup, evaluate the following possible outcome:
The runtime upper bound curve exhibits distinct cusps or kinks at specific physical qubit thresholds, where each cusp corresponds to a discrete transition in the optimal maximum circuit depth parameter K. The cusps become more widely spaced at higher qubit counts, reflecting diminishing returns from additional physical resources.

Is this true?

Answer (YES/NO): NO